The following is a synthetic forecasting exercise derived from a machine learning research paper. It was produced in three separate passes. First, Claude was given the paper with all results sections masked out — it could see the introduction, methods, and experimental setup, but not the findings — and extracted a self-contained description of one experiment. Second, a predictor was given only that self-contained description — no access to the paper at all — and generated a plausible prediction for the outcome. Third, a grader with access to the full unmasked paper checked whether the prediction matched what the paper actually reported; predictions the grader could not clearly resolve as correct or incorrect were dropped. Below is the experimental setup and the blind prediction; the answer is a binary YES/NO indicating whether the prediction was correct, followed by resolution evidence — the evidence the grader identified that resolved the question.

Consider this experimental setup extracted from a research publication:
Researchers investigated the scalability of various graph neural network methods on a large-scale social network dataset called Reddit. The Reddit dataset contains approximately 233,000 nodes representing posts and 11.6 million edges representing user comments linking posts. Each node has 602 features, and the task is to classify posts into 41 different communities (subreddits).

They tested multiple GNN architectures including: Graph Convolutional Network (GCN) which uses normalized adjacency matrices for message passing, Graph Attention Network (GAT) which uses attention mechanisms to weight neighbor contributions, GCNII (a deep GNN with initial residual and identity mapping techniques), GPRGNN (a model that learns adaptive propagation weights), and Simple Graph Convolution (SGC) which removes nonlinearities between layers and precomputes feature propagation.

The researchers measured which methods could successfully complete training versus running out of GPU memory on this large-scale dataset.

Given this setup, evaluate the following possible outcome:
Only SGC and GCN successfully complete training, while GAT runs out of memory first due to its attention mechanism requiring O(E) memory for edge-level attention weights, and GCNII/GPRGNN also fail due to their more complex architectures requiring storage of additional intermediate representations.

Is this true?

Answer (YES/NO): NO